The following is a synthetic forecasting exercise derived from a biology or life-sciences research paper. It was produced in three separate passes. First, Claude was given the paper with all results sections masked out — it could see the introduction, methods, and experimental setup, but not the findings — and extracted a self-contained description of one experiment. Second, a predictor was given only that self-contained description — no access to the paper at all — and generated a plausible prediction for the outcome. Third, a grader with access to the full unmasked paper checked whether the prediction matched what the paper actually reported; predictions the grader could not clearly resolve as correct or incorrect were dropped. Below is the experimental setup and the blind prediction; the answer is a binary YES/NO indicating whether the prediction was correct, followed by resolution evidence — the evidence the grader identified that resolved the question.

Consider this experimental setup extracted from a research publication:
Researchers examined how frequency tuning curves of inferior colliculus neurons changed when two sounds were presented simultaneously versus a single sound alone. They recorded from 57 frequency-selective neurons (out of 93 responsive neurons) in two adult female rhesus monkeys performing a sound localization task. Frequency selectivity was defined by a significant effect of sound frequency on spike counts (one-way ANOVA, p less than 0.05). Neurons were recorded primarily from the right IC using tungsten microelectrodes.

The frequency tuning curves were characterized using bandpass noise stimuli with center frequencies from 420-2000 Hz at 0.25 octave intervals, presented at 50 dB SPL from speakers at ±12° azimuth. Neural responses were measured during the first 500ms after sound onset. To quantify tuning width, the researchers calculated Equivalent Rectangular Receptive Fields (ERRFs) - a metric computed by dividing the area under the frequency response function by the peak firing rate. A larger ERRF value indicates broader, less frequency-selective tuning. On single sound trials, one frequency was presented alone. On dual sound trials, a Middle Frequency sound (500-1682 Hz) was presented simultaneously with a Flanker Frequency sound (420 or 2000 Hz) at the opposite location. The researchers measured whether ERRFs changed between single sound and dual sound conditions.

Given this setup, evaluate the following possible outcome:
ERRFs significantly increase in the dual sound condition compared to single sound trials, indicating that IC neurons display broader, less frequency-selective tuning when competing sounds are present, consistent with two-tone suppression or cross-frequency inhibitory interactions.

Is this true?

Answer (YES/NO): YES